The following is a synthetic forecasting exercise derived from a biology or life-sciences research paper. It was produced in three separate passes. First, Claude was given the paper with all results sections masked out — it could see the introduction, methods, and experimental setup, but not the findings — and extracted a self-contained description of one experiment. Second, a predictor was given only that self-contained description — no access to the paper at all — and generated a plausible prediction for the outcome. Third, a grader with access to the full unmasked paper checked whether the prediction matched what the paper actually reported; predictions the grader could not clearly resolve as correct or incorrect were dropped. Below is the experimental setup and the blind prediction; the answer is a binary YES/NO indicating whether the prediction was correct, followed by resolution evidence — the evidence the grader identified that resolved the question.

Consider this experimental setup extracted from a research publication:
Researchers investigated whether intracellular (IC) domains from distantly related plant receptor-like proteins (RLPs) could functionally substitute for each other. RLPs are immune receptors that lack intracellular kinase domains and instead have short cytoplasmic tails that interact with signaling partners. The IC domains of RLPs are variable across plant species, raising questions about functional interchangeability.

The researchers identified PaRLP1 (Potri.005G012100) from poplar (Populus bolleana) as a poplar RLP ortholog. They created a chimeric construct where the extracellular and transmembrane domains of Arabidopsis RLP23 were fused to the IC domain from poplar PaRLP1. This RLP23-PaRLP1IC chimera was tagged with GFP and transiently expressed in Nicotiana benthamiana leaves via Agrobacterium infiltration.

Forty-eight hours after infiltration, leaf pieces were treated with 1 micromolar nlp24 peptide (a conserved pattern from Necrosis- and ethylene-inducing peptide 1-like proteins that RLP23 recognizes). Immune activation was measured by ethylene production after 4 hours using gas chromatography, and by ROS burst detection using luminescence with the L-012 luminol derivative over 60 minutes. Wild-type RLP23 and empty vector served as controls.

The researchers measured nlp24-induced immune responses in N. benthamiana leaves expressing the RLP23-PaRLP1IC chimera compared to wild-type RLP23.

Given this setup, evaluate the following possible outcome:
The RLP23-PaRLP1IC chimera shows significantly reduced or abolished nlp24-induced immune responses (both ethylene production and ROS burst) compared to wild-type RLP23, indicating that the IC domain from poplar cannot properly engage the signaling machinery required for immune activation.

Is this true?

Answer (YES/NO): NO